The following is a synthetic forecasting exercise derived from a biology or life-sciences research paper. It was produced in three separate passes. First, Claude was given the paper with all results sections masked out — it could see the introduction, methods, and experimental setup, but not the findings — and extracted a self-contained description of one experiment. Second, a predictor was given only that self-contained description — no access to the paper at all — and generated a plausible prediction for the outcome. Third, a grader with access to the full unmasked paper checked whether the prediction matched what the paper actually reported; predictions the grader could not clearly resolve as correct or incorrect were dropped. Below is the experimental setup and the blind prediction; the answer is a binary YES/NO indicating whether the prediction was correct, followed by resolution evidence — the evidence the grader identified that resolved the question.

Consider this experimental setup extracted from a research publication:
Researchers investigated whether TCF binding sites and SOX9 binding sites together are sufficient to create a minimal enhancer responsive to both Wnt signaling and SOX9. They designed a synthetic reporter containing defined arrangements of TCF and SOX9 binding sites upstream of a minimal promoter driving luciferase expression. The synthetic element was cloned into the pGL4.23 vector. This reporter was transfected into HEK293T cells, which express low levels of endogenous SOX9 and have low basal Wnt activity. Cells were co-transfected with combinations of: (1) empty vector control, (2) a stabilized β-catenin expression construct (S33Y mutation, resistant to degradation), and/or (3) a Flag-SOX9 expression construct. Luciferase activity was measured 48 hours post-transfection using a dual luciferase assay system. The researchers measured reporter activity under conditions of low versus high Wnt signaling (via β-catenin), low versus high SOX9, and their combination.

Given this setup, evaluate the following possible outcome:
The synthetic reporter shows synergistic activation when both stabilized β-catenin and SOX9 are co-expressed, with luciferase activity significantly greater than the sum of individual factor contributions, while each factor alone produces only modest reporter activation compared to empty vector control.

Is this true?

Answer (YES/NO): YES